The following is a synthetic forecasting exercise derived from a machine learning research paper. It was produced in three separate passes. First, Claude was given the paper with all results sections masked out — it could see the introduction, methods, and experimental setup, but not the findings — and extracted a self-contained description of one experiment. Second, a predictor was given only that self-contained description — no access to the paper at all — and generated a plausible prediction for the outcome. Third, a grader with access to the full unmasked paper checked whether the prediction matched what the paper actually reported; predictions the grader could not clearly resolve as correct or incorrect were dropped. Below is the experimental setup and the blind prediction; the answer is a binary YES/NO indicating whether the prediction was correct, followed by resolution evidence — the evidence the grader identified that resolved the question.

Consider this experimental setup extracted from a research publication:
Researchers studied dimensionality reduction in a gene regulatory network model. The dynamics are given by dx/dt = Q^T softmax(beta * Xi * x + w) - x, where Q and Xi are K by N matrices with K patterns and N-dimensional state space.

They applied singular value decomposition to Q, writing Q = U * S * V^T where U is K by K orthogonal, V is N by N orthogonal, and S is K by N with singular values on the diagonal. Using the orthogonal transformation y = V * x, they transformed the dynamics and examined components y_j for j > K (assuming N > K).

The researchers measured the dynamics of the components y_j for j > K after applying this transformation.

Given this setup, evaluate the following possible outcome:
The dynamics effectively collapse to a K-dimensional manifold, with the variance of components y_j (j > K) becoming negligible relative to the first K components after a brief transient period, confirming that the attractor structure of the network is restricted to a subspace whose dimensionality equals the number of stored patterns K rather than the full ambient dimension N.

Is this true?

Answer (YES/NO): YES